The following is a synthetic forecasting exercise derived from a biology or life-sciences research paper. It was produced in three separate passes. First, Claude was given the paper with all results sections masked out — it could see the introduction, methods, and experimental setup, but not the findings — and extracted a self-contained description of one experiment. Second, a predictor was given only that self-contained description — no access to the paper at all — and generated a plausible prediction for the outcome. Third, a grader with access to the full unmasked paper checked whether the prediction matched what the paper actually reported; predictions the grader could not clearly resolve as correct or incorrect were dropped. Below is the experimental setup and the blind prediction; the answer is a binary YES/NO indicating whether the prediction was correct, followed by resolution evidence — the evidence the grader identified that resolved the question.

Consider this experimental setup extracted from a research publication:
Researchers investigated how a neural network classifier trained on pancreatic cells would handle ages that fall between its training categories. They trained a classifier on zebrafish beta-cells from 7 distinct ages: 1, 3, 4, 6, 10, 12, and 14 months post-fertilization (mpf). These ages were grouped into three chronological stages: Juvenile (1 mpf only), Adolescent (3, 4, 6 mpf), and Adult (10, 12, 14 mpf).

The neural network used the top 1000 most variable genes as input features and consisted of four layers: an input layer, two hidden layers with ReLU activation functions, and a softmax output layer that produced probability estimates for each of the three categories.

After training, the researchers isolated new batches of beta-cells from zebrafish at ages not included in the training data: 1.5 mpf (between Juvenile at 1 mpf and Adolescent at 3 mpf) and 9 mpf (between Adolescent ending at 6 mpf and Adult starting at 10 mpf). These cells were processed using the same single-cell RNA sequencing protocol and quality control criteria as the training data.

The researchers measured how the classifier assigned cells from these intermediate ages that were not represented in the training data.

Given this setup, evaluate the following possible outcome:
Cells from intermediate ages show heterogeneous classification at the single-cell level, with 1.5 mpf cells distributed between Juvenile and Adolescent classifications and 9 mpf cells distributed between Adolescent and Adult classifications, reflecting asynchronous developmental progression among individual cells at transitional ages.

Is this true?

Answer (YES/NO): YES